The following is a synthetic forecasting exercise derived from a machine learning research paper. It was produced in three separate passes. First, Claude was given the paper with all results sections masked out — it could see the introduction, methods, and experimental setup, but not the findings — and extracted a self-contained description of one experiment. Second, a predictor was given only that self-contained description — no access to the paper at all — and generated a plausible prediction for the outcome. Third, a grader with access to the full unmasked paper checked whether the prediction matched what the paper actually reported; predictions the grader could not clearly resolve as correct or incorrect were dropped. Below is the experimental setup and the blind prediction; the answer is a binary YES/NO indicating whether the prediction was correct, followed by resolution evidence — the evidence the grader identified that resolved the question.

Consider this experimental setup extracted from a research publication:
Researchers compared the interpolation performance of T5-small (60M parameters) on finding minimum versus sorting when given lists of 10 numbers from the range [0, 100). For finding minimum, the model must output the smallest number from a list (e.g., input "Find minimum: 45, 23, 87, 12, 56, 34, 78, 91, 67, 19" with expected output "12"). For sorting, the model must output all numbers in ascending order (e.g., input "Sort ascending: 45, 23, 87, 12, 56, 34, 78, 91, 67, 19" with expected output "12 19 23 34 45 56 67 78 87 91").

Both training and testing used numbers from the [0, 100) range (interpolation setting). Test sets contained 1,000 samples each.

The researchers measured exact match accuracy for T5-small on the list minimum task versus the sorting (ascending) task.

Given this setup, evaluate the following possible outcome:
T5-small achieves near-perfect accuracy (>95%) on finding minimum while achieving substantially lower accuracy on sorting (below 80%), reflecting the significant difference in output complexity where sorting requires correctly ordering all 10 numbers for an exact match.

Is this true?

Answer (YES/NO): NO